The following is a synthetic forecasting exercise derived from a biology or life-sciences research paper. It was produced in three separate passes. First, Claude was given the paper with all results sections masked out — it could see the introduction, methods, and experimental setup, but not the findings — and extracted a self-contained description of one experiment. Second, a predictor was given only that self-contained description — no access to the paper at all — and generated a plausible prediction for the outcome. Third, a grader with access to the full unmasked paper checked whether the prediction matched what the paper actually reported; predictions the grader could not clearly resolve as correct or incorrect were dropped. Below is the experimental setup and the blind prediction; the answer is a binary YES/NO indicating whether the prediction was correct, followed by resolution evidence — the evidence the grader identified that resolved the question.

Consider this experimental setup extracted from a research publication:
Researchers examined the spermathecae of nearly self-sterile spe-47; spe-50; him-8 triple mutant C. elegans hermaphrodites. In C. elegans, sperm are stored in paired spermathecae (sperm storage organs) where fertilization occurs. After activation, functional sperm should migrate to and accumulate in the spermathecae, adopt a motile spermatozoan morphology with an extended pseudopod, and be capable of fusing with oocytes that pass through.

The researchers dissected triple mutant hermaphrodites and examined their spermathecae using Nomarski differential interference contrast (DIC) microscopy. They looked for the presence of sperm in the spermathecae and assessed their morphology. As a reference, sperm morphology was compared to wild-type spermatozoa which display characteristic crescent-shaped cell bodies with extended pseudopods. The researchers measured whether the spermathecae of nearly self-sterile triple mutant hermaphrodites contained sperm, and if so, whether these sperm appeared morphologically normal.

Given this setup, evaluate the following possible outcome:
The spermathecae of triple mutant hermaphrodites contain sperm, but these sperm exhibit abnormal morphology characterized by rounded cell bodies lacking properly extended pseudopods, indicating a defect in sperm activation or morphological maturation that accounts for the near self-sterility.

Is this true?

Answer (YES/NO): NO